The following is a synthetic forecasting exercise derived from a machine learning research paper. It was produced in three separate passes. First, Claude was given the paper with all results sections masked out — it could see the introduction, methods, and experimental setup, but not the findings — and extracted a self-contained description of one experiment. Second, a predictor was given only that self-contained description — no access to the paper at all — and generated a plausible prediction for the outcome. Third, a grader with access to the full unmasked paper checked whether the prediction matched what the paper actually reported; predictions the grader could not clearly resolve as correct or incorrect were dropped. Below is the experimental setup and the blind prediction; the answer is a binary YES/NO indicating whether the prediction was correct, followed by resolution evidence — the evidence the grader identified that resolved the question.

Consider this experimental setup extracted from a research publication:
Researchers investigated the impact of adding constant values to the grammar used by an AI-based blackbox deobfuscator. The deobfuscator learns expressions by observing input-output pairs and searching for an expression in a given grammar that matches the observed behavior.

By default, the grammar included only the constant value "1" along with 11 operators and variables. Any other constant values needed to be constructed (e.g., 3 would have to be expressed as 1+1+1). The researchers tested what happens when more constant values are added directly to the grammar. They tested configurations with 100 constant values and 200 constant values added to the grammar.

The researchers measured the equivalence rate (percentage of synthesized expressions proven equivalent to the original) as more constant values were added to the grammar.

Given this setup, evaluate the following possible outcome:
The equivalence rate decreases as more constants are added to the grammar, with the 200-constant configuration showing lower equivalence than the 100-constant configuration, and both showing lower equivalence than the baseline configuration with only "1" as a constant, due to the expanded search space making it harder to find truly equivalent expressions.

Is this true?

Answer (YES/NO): YES